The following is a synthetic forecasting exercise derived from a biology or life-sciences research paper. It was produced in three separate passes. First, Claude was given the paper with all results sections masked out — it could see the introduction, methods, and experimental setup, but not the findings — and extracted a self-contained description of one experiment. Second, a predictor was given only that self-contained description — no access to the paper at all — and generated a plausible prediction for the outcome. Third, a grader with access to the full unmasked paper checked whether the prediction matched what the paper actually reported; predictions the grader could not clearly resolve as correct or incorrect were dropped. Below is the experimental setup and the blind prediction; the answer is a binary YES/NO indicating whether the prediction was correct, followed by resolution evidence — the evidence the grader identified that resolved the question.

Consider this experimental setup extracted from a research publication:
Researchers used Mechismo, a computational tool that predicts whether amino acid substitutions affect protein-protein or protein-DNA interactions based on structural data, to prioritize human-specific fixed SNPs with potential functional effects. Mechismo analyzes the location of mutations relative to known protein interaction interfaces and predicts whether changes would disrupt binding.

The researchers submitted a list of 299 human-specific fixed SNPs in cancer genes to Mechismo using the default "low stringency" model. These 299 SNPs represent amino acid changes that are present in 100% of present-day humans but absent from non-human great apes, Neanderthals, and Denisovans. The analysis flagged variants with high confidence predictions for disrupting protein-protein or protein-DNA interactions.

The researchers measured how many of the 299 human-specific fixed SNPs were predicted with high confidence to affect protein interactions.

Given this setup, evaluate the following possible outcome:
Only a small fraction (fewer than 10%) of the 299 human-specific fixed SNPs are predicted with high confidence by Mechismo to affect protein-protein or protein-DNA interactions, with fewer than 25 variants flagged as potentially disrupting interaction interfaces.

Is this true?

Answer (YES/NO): YES